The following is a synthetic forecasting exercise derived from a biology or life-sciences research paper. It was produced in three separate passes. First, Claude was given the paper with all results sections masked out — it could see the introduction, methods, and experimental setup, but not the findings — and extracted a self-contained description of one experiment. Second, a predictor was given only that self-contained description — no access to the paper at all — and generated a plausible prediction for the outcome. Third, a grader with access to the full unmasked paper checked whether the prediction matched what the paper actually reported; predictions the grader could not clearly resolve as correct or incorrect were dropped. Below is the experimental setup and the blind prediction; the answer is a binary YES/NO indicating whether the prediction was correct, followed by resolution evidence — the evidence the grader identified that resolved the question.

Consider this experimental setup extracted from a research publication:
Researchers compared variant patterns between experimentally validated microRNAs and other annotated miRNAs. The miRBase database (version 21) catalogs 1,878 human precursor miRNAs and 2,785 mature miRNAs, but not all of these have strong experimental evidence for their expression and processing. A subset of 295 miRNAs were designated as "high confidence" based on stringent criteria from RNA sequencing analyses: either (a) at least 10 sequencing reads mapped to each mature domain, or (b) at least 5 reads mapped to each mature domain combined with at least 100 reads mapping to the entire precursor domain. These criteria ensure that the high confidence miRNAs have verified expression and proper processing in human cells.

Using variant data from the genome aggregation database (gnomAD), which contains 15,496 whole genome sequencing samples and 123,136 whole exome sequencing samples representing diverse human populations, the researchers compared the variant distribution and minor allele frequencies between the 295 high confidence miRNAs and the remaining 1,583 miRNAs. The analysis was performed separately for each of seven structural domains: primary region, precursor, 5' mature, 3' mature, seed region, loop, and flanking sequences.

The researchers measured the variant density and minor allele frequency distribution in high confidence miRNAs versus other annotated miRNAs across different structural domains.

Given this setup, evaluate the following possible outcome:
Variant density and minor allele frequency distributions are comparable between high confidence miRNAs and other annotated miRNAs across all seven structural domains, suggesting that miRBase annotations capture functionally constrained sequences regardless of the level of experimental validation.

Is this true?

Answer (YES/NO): NO